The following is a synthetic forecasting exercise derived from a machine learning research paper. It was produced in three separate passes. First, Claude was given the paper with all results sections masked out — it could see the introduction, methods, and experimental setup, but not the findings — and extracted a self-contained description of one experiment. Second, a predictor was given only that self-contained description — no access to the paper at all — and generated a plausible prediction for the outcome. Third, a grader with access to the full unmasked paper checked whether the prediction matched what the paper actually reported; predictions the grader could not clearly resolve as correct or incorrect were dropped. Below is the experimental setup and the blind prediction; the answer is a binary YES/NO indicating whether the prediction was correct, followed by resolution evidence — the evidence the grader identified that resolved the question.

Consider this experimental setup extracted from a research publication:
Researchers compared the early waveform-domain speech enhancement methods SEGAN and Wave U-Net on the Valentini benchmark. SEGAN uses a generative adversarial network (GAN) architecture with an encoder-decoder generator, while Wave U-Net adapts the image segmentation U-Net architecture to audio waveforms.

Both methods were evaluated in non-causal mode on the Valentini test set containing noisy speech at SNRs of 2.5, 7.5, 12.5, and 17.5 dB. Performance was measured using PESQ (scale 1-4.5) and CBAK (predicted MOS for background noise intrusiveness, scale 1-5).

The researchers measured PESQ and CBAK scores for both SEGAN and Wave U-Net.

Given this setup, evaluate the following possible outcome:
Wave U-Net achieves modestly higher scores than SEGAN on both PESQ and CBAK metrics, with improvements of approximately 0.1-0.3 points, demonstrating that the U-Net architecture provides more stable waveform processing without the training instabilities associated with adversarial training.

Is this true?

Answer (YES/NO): YES